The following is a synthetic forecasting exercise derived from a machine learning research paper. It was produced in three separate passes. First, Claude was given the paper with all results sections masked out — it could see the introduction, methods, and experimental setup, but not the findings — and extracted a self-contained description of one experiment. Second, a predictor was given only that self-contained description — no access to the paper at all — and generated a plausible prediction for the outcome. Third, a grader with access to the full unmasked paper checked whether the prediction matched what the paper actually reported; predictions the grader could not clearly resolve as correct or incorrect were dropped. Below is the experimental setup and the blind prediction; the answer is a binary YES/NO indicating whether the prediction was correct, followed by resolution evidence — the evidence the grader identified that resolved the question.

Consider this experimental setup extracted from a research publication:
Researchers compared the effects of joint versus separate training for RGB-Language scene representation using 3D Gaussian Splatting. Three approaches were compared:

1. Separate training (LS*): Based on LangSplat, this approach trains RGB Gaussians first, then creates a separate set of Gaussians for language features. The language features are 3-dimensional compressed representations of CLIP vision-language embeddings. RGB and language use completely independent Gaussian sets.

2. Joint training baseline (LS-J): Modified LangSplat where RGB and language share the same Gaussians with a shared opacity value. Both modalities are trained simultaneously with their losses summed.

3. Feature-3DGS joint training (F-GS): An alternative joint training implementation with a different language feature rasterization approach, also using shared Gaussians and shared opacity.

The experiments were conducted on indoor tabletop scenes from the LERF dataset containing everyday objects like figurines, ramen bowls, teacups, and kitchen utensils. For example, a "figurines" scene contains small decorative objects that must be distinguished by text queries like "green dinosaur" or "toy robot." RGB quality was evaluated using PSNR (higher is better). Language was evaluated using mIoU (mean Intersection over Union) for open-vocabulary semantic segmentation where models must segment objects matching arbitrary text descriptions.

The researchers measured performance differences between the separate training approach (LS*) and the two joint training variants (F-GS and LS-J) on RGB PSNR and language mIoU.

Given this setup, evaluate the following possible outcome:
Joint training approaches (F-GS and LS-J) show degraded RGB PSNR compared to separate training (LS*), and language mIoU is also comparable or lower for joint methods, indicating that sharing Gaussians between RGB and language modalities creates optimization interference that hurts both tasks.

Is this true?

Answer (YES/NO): NO